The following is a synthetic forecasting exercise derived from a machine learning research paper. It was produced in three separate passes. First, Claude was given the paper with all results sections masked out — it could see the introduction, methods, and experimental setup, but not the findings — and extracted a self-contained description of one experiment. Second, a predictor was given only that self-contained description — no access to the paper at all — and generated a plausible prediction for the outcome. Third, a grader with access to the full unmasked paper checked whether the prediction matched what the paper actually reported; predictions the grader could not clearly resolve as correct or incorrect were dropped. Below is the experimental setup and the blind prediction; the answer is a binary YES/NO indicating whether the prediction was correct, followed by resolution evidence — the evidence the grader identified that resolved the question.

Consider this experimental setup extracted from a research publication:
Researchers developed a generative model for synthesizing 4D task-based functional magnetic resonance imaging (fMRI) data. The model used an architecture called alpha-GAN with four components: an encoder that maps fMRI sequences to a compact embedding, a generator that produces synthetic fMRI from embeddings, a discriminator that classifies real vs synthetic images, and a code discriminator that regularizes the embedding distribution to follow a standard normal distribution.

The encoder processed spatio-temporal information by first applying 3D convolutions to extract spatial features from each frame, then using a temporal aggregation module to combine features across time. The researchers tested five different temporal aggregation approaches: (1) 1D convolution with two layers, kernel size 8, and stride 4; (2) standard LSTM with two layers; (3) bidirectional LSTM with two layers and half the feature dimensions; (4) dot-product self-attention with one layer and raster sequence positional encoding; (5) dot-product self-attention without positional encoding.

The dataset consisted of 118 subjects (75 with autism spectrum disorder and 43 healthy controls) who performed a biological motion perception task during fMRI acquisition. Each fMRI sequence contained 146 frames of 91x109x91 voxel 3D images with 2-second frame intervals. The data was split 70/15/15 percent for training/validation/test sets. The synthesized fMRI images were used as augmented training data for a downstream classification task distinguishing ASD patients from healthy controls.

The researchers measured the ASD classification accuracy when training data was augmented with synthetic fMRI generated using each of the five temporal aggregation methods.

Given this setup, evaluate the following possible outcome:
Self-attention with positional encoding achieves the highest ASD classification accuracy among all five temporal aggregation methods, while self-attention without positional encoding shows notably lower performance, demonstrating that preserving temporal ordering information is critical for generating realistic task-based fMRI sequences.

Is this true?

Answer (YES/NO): NO